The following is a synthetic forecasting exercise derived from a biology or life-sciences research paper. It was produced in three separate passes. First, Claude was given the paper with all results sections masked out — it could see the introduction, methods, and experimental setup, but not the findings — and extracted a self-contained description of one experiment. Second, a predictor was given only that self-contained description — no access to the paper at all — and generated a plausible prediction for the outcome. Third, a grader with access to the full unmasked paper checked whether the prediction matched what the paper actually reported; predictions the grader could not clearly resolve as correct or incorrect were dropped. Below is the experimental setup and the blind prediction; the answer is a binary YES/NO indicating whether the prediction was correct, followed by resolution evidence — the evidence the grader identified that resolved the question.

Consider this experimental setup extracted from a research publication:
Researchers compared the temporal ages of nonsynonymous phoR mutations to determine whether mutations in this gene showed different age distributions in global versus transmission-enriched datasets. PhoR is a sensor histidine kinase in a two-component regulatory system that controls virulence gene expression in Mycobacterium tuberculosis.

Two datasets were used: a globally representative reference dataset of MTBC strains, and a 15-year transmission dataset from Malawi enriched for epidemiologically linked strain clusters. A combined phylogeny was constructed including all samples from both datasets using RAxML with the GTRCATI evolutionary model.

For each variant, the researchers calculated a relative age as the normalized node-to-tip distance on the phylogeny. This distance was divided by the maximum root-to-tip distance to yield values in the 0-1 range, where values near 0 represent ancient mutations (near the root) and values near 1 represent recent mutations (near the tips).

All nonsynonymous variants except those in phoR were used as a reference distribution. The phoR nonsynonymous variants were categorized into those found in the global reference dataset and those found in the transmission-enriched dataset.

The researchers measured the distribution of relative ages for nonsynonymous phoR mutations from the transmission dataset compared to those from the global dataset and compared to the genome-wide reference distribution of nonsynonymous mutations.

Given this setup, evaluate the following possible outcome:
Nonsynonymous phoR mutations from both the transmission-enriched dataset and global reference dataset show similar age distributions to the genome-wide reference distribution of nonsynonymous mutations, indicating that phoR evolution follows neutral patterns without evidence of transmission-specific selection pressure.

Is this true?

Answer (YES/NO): NO